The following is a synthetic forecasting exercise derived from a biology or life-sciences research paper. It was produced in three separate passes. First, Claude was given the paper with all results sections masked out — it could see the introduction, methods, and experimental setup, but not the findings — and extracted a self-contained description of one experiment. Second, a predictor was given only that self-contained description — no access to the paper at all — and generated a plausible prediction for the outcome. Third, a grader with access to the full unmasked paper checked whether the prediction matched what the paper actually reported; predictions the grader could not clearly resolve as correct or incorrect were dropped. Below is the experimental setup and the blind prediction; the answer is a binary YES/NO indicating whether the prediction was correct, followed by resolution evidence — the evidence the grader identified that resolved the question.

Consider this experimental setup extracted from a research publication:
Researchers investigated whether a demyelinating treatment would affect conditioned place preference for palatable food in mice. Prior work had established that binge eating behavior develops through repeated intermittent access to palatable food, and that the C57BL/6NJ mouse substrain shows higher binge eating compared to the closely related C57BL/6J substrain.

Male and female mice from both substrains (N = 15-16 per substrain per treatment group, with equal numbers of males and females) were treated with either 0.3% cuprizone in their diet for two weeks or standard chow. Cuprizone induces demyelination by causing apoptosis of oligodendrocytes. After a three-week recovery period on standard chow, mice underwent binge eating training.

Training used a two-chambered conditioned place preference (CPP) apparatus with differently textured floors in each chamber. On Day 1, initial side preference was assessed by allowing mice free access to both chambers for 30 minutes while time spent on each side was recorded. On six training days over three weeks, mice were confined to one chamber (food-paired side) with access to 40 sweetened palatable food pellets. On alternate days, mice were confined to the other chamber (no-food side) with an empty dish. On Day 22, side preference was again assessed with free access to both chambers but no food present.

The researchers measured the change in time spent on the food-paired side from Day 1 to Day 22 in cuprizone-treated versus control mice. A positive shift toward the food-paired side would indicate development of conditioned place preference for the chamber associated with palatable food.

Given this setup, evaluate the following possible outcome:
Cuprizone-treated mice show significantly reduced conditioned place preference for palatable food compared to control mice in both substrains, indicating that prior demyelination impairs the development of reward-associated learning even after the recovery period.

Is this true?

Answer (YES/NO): NO